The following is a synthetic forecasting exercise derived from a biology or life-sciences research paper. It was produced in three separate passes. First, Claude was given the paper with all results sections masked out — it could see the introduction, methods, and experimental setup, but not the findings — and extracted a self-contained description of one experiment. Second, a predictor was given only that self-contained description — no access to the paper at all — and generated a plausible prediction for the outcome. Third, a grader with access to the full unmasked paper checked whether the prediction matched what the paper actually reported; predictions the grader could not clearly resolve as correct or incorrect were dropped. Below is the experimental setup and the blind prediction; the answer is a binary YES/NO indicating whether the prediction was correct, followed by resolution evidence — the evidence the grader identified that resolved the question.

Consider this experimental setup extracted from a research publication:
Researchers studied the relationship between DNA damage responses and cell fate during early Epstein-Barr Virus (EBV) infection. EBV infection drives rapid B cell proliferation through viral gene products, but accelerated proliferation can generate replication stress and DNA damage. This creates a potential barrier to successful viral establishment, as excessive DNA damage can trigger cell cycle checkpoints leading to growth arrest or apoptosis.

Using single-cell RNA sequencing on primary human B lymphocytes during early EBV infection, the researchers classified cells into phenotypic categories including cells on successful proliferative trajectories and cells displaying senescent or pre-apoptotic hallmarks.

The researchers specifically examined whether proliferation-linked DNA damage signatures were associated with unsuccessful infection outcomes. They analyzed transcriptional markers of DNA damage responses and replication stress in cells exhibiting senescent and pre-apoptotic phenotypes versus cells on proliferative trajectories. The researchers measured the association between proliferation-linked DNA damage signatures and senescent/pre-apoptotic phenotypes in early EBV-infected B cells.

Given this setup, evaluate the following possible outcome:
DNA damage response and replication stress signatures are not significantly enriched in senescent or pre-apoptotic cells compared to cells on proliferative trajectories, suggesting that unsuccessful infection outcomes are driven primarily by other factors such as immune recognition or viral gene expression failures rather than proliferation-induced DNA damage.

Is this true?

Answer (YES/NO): NO